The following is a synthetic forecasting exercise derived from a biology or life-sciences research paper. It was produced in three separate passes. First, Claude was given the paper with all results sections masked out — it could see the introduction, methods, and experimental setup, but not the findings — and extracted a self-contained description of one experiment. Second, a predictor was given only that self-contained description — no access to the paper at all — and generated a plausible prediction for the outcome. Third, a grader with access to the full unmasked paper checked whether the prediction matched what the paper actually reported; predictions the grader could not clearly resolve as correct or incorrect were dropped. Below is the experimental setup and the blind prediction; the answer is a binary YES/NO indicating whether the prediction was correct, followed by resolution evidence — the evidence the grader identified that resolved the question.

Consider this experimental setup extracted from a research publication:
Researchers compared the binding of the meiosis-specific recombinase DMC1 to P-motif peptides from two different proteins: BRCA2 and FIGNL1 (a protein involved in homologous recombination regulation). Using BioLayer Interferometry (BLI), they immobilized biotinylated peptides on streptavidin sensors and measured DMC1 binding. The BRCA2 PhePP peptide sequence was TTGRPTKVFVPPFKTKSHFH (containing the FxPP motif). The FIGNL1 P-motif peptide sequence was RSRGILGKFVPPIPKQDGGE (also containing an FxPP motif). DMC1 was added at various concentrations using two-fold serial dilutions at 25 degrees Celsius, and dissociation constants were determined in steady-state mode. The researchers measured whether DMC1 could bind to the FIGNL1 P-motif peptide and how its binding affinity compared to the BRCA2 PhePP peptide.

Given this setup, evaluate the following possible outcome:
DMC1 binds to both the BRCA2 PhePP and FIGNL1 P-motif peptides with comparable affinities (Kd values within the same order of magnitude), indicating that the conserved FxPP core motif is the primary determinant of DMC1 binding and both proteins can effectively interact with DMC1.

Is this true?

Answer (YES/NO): NO